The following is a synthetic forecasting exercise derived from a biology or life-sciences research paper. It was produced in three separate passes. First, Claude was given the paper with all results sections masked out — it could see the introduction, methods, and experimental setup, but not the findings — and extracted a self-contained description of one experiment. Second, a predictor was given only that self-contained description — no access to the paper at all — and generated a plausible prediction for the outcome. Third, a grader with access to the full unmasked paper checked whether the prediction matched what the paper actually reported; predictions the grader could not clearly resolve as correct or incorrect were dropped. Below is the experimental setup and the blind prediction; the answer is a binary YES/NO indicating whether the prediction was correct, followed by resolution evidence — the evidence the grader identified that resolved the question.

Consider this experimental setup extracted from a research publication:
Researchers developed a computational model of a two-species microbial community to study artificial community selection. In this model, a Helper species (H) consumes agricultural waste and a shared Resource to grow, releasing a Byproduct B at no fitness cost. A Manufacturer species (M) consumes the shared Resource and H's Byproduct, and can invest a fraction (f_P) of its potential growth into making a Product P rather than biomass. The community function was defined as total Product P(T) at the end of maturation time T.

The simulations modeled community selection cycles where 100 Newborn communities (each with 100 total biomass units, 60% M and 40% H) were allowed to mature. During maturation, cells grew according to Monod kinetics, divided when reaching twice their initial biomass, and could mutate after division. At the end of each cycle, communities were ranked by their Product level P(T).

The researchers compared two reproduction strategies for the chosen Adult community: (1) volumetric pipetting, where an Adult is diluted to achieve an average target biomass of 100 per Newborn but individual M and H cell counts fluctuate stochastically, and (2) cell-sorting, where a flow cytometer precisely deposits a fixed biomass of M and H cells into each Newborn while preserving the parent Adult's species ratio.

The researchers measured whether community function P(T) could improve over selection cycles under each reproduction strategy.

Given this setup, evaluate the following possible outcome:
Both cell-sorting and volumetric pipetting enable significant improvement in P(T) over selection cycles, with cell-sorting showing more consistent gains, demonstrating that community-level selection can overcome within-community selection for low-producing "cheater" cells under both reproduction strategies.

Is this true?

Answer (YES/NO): NO